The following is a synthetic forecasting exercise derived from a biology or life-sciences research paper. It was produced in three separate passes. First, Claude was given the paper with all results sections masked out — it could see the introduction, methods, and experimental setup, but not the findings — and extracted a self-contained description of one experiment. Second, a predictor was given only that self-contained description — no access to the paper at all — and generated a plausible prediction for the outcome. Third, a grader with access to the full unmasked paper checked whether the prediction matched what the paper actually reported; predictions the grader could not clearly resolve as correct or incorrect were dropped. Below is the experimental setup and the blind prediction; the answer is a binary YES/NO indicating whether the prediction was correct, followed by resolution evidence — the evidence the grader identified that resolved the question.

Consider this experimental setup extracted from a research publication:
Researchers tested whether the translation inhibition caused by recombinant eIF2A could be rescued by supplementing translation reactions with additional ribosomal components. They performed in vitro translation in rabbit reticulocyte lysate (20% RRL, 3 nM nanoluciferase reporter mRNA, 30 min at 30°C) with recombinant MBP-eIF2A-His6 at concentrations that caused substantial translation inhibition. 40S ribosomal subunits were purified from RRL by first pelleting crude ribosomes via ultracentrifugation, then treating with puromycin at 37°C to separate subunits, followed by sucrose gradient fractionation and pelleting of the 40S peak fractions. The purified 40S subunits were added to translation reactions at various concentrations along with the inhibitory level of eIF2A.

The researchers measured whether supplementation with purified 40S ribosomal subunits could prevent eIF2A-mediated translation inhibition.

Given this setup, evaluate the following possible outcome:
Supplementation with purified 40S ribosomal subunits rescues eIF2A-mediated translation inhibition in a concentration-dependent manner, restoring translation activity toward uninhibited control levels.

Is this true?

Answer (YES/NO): NO